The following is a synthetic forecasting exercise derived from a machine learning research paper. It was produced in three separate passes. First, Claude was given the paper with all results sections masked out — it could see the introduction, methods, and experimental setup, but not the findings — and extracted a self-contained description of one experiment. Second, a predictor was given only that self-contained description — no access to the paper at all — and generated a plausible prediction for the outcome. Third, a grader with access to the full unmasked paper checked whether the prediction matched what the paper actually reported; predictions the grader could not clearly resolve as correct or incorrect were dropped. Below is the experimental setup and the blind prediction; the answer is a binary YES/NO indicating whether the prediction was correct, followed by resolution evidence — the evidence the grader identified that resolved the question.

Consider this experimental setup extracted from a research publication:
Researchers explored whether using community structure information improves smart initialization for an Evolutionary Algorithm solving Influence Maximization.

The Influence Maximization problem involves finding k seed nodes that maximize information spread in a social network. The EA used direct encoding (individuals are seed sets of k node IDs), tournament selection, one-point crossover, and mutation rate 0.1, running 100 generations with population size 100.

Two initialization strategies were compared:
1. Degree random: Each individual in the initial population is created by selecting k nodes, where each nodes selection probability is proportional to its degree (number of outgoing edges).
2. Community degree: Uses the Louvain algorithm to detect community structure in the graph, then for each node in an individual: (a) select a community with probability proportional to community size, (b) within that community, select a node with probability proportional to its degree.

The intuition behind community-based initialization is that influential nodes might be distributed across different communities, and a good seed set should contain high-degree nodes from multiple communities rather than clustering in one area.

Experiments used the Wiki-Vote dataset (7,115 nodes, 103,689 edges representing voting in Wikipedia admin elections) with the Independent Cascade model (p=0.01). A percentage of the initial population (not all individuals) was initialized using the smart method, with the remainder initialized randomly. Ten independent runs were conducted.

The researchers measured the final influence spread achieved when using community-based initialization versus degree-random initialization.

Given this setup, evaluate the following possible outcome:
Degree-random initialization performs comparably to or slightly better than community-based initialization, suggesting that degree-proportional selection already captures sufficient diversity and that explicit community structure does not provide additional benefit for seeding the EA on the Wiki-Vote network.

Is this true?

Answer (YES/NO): YES